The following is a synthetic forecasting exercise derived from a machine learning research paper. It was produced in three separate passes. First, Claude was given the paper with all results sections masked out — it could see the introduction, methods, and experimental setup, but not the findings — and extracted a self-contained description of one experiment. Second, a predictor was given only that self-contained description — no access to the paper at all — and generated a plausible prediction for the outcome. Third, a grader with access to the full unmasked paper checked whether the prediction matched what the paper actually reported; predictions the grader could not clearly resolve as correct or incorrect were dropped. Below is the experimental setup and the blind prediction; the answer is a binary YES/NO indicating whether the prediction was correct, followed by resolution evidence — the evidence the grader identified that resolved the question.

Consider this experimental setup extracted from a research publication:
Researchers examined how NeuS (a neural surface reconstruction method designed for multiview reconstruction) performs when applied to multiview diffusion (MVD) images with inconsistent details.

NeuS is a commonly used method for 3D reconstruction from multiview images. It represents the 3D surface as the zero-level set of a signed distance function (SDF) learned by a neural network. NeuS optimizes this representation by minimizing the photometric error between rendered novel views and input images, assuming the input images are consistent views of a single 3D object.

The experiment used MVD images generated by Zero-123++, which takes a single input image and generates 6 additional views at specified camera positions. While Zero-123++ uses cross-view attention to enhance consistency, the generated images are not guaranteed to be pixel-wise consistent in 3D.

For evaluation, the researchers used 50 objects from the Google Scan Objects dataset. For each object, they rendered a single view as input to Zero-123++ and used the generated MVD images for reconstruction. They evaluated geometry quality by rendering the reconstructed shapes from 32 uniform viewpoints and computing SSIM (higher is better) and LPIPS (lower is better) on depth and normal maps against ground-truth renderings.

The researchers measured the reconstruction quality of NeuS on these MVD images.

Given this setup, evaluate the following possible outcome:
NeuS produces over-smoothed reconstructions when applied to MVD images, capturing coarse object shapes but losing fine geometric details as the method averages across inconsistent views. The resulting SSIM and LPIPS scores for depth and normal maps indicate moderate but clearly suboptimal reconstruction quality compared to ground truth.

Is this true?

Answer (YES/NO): NO